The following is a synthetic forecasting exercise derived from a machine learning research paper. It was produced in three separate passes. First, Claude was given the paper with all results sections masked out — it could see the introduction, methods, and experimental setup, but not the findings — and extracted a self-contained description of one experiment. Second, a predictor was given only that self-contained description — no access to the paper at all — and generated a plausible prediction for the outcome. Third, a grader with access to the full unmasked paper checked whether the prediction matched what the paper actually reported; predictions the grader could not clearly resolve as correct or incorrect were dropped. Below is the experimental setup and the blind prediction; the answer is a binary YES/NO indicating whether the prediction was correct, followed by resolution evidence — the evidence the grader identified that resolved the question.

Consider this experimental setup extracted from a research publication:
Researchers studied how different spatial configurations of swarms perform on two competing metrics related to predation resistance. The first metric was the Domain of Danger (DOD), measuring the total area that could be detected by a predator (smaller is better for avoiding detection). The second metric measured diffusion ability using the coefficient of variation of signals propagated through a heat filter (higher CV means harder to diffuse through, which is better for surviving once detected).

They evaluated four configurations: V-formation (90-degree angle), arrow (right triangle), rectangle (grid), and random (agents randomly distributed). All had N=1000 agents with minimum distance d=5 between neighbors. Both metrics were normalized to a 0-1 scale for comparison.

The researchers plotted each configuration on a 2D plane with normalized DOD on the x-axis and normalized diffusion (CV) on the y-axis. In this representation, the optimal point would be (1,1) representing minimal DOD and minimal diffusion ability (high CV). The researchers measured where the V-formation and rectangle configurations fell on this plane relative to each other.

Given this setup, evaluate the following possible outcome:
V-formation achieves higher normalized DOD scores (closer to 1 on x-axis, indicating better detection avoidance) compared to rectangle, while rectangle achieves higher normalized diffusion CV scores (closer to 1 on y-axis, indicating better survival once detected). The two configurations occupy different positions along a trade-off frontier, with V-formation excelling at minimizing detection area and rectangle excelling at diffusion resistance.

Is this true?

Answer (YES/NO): NO